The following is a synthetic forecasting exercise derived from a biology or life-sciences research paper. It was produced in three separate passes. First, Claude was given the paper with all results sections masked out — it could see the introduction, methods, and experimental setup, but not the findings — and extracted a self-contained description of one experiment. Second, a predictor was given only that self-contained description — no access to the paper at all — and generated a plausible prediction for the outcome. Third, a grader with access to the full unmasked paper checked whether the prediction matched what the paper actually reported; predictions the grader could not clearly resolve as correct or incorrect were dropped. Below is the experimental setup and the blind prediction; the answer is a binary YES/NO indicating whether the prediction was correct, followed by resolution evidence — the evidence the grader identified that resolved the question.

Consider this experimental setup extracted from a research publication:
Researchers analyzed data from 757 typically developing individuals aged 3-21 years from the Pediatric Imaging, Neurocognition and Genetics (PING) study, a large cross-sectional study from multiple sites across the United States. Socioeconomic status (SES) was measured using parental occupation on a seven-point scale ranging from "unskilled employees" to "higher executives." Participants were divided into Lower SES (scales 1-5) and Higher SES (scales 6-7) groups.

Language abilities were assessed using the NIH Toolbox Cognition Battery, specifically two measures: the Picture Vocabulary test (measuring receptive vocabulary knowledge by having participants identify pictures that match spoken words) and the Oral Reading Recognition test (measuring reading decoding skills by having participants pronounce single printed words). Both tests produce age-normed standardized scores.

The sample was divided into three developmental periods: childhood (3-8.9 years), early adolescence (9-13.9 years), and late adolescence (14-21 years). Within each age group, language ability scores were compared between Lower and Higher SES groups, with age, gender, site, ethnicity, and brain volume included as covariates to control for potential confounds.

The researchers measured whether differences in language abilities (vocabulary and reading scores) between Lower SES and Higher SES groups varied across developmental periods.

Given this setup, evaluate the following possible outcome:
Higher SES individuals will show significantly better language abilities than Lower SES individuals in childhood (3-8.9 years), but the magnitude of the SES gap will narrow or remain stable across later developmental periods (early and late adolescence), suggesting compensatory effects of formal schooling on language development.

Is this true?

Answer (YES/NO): NO